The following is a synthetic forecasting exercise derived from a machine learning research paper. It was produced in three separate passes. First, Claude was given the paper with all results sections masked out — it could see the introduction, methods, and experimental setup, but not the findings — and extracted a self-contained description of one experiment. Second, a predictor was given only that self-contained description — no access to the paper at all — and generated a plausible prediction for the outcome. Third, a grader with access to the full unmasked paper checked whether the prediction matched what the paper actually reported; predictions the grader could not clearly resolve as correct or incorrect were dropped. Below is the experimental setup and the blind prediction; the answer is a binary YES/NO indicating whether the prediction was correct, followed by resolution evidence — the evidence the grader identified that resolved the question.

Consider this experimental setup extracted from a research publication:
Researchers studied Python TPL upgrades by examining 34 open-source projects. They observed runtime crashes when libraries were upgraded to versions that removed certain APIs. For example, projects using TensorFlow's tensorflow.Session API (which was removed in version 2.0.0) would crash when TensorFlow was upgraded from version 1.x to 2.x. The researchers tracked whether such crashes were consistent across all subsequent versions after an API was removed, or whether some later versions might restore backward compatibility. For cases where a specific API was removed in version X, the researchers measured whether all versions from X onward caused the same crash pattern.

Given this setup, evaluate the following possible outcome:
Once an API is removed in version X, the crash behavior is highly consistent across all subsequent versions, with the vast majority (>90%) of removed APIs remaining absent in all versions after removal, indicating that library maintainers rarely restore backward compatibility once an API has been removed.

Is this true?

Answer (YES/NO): YES